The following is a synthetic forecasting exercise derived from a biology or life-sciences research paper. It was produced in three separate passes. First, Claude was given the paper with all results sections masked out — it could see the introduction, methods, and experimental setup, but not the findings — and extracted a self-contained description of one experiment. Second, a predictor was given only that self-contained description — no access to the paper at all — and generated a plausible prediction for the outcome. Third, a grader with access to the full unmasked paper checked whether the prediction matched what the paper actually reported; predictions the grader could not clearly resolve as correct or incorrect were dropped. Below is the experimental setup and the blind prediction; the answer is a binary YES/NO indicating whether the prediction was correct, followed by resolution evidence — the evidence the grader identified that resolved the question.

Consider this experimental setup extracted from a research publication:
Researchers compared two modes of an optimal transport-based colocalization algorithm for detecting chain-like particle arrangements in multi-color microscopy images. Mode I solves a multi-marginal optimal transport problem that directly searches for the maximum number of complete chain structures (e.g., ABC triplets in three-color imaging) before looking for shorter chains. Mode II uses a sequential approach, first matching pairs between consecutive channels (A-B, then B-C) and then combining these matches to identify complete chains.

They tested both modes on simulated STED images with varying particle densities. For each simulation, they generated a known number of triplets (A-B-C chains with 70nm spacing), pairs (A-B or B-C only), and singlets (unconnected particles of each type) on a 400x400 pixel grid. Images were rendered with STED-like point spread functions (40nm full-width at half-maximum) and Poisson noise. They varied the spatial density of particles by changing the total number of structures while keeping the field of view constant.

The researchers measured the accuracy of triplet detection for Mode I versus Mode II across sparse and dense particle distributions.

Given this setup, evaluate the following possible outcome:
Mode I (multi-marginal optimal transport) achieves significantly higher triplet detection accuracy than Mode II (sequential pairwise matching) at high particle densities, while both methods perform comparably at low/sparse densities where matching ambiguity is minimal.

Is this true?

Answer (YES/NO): YES